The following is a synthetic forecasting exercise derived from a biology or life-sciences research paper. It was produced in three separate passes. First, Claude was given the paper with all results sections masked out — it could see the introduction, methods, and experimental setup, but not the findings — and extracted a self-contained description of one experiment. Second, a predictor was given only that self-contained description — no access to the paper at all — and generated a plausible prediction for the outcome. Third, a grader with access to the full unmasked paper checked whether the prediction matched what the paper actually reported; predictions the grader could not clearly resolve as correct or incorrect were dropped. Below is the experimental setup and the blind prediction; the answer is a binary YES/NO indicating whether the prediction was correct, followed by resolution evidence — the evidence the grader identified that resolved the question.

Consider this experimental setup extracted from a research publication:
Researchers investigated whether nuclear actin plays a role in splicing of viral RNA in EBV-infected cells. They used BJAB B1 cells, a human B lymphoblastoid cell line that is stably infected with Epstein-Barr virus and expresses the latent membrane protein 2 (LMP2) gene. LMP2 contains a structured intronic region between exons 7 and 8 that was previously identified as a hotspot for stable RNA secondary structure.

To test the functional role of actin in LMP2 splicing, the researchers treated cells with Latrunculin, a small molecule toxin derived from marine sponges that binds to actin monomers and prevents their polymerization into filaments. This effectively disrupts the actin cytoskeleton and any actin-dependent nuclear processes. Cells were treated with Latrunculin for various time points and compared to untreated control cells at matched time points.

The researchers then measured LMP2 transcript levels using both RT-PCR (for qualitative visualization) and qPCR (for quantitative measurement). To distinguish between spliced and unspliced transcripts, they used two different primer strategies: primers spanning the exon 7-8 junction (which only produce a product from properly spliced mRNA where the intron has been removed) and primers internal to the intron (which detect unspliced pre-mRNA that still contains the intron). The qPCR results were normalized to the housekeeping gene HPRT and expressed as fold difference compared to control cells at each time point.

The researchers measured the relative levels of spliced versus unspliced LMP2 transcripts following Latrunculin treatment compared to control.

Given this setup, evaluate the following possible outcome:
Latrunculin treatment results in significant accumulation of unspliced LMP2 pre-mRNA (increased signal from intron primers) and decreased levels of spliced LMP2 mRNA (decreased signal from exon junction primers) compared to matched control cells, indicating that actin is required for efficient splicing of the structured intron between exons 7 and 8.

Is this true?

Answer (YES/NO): NO